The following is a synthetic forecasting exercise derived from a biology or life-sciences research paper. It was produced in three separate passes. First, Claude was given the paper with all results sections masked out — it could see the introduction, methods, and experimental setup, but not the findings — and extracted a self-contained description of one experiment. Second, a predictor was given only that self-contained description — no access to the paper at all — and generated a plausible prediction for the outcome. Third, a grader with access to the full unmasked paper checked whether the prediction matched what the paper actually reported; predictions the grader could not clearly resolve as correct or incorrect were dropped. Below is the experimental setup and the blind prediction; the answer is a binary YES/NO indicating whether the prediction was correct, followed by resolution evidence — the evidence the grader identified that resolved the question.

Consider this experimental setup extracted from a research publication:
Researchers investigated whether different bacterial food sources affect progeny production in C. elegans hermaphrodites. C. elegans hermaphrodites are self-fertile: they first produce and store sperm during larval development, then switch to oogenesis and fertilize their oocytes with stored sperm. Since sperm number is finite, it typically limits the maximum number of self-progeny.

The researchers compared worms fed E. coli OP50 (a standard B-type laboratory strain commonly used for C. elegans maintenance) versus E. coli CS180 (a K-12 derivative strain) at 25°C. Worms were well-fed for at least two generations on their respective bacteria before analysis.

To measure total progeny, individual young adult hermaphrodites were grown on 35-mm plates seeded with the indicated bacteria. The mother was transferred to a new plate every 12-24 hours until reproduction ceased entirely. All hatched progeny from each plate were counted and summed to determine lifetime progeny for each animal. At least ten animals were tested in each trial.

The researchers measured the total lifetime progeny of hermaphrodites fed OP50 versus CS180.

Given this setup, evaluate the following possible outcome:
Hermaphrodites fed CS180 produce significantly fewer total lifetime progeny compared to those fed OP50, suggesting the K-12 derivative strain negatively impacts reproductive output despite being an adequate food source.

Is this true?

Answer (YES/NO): YES